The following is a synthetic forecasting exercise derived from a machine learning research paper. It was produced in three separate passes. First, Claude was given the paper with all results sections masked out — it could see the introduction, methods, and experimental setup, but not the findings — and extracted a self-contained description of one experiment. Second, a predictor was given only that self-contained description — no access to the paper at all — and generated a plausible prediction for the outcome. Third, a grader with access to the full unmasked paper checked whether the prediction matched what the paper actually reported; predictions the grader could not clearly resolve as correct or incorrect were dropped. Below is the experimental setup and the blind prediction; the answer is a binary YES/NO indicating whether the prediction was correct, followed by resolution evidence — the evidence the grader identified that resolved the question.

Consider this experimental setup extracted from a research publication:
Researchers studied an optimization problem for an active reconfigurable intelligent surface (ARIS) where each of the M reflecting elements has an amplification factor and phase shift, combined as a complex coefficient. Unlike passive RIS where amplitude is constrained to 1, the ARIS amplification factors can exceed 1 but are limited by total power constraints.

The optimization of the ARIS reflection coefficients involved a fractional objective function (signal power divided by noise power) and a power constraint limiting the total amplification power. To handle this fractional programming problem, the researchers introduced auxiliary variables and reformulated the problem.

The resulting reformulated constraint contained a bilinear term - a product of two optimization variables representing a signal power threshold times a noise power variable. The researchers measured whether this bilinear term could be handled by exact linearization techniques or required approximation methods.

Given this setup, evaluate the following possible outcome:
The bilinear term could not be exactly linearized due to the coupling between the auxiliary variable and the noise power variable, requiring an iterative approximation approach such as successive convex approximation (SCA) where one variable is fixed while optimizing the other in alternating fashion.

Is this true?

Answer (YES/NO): NO